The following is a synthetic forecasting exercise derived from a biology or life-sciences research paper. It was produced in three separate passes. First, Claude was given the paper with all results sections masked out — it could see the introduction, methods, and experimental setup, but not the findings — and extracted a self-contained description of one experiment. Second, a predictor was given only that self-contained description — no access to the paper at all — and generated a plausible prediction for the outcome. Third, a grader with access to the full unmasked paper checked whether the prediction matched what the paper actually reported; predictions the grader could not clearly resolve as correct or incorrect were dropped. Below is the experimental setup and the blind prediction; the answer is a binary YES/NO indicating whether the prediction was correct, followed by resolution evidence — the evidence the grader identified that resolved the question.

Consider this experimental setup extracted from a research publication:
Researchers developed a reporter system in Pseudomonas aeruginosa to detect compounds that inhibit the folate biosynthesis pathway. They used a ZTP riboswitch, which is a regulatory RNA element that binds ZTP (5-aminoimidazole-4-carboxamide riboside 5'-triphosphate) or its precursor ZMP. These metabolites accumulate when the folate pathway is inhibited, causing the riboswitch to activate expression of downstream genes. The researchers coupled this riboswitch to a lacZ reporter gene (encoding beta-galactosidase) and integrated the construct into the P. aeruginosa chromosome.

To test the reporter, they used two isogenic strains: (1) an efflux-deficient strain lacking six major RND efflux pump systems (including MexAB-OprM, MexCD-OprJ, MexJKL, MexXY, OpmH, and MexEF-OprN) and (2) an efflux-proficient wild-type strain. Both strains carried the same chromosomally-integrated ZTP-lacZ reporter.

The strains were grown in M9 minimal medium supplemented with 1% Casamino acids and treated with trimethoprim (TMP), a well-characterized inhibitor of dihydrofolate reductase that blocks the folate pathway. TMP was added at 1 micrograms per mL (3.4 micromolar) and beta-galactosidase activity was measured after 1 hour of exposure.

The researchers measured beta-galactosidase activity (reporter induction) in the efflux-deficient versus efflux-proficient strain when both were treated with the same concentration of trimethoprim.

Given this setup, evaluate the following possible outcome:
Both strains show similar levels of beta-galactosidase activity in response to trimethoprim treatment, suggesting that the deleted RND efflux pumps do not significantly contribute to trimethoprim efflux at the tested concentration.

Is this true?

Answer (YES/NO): NO